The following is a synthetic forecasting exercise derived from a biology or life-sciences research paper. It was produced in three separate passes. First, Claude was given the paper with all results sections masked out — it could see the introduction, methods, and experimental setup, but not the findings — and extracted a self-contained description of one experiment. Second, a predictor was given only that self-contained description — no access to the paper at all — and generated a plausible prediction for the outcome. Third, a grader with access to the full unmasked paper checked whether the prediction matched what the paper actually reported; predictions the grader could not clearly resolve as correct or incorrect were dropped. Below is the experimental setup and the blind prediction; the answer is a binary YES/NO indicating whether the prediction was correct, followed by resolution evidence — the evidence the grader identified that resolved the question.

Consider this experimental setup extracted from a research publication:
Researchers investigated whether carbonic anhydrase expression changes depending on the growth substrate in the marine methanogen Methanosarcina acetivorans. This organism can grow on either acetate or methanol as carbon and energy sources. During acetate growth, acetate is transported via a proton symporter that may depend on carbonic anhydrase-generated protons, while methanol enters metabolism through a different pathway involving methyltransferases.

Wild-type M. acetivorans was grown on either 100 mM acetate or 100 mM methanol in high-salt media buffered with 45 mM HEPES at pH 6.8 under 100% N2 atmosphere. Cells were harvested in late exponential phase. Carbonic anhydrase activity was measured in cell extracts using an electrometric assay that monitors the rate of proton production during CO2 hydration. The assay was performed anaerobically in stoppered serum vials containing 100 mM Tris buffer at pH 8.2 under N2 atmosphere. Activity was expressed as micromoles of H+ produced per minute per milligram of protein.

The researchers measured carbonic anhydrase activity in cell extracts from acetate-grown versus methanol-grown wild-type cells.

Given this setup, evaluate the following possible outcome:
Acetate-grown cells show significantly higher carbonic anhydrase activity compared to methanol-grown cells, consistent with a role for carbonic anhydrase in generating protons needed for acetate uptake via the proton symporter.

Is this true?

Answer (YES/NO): YES